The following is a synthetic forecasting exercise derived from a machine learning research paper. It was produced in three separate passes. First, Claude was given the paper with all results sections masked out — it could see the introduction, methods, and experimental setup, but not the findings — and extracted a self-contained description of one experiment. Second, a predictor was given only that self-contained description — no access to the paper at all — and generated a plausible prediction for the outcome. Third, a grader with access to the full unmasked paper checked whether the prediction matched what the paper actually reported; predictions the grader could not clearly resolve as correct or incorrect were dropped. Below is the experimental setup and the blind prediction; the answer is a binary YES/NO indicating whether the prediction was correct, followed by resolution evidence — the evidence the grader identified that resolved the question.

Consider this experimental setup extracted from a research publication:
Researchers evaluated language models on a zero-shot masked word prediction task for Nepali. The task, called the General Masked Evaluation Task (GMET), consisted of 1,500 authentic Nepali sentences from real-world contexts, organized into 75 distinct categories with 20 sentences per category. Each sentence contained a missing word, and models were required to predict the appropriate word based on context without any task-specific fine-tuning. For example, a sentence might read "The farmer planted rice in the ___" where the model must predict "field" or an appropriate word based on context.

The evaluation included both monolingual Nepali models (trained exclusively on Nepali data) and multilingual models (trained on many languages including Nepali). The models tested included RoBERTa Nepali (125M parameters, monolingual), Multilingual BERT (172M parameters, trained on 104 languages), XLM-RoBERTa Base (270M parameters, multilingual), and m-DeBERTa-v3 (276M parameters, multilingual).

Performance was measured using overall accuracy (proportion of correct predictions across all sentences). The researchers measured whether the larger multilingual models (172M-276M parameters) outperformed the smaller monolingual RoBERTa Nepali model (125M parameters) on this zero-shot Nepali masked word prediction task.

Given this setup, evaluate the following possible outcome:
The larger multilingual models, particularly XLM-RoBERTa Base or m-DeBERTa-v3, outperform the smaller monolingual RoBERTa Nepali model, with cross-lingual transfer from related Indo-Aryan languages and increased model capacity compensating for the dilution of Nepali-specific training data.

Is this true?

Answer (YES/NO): NO